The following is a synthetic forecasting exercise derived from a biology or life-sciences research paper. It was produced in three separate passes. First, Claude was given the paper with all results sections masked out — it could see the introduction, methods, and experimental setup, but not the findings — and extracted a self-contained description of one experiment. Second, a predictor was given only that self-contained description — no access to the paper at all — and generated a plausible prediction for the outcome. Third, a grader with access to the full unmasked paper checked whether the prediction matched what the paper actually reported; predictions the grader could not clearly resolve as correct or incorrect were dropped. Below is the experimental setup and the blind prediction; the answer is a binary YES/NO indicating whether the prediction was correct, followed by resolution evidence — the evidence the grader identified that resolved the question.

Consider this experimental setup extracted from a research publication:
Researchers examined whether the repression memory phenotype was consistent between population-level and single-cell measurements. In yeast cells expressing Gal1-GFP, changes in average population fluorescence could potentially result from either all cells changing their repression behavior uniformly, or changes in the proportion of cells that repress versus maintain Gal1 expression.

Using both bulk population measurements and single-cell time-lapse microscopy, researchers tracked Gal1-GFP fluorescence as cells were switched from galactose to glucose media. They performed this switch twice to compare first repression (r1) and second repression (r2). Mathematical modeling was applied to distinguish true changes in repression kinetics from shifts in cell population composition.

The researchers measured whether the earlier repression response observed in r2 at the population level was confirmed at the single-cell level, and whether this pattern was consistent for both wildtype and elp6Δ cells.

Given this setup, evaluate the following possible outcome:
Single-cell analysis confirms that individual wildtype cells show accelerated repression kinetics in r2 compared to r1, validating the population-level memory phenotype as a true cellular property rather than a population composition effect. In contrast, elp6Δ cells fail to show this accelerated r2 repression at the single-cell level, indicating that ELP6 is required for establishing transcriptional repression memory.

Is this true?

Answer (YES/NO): NO